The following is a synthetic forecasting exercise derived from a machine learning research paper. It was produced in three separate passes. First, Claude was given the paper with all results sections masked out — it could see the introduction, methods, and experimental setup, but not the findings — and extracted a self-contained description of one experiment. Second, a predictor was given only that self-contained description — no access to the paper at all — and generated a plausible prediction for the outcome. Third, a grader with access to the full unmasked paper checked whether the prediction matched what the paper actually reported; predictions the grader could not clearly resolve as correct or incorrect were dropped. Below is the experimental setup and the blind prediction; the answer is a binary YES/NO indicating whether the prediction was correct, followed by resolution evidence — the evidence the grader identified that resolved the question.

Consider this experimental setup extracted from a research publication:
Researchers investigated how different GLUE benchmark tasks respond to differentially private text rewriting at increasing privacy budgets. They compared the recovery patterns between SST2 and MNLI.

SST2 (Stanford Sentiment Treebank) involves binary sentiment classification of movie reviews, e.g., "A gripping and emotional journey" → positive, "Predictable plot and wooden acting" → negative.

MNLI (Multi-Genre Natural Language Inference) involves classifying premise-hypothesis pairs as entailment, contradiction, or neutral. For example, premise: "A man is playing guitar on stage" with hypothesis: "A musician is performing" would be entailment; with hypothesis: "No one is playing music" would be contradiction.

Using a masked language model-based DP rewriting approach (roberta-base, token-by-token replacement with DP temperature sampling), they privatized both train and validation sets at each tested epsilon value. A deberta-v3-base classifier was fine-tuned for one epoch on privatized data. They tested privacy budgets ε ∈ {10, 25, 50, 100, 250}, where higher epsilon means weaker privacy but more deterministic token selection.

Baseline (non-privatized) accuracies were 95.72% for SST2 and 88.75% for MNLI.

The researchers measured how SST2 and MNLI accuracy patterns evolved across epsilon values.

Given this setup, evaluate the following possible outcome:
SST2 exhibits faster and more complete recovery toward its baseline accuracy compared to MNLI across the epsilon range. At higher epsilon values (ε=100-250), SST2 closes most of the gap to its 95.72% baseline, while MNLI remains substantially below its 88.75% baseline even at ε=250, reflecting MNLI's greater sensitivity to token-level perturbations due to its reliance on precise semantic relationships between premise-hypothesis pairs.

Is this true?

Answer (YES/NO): YES